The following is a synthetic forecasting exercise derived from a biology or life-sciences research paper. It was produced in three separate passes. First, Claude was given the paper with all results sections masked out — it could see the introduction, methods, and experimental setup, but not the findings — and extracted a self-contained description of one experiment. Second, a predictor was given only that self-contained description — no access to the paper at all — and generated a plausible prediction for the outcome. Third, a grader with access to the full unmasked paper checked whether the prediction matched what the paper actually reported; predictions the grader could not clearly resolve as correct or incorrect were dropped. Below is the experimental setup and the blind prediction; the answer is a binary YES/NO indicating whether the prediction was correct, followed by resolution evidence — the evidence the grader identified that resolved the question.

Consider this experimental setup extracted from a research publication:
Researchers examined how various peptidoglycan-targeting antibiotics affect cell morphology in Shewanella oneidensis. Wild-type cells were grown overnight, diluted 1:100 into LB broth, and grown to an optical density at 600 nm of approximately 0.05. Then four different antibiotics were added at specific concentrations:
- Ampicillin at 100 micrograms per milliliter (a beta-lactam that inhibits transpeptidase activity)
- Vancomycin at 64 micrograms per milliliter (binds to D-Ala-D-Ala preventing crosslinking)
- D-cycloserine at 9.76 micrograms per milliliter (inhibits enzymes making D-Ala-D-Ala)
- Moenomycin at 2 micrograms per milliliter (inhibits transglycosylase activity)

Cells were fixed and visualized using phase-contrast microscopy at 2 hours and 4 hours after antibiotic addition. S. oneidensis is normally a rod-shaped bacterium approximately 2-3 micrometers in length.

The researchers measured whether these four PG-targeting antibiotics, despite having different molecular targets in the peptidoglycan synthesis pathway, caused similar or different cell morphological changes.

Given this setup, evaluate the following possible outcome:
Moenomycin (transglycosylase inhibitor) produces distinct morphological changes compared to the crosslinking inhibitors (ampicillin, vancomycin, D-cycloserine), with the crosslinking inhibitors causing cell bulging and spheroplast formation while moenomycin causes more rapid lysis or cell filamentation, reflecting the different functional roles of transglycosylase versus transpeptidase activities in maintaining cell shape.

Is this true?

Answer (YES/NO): NO